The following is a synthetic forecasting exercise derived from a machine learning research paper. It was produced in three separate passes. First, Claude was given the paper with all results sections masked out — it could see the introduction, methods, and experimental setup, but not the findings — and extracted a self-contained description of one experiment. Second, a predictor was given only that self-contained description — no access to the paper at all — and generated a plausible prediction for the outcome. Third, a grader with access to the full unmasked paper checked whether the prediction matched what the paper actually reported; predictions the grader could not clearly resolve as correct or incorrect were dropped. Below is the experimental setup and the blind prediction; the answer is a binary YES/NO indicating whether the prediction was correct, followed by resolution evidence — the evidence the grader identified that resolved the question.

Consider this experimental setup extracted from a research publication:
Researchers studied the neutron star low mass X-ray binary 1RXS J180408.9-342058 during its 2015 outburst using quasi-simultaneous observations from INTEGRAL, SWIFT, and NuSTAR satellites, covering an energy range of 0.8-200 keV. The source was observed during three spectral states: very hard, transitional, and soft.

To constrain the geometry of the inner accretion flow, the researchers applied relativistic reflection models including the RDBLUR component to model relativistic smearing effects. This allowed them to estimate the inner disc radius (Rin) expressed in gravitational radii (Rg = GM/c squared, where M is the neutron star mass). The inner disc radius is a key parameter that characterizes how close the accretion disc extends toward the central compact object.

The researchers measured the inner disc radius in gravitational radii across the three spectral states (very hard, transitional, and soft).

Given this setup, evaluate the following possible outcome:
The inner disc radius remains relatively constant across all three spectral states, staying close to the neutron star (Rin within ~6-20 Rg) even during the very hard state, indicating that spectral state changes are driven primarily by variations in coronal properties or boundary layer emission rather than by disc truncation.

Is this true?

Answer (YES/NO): NO